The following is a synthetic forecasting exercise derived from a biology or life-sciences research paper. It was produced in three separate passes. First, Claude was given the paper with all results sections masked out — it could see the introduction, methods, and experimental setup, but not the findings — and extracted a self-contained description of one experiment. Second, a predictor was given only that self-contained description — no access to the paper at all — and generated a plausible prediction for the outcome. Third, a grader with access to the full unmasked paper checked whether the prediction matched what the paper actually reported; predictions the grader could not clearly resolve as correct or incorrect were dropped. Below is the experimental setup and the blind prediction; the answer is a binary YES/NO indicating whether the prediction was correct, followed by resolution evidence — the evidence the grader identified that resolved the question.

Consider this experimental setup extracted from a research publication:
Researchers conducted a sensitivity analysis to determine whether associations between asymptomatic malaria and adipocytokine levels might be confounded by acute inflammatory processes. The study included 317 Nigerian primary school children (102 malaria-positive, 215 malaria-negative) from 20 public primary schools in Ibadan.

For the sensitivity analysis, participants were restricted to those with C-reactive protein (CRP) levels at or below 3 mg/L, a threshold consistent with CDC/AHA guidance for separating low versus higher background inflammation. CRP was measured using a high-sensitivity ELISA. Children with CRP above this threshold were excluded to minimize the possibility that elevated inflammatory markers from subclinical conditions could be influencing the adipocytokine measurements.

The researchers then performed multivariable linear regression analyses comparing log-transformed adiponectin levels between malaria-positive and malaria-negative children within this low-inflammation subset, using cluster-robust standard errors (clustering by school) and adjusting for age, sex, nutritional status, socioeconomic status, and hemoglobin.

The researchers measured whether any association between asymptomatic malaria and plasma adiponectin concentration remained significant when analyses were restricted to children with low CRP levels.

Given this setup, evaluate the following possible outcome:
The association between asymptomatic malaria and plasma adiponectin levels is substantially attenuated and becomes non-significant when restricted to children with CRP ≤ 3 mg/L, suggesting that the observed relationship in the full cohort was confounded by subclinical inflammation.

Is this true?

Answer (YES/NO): NO